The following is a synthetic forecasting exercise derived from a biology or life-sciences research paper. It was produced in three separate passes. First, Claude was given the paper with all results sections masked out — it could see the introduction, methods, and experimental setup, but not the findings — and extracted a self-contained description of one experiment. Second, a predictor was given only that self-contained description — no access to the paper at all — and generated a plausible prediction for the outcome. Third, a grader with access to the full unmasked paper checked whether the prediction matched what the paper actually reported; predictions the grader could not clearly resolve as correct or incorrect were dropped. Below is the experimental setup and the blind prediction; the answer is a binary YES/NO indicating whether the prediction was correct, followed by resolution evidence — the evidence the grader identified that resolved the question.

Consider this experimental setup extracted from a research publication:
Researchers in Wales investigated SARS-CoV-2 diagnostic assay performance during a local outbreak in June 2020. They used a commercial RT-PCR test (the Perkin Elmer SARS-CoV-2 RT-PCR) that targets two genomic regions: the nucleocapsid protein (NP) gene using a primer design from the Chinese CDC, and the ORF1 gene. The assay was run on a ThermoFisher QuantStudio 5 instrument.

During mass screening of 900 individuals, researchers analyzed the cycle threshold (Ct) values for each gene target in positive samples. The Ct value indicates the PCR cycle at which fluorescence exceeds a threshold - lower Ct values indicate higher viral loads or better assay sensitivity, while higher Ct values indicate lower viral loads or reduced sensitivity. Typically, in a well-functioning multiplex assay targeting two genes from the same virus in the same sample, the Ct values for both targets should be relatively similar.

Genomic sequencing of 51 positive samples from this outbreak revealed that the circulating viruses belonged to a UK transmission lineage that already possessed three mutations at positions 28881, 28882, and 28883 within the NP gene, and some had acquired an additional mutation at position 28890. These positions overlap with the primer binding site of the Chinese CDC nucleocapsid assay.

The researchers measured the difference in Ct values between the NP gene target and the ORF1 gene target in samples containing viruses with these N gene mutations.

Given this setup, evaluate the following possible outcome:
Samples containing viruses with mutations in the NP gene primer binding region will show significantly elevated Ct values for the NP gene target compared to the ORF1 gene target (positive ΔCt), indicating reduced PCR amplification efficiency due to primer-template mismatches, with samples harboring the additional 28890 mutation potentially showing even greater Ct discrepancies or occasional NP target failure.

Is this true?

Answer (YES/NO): YES